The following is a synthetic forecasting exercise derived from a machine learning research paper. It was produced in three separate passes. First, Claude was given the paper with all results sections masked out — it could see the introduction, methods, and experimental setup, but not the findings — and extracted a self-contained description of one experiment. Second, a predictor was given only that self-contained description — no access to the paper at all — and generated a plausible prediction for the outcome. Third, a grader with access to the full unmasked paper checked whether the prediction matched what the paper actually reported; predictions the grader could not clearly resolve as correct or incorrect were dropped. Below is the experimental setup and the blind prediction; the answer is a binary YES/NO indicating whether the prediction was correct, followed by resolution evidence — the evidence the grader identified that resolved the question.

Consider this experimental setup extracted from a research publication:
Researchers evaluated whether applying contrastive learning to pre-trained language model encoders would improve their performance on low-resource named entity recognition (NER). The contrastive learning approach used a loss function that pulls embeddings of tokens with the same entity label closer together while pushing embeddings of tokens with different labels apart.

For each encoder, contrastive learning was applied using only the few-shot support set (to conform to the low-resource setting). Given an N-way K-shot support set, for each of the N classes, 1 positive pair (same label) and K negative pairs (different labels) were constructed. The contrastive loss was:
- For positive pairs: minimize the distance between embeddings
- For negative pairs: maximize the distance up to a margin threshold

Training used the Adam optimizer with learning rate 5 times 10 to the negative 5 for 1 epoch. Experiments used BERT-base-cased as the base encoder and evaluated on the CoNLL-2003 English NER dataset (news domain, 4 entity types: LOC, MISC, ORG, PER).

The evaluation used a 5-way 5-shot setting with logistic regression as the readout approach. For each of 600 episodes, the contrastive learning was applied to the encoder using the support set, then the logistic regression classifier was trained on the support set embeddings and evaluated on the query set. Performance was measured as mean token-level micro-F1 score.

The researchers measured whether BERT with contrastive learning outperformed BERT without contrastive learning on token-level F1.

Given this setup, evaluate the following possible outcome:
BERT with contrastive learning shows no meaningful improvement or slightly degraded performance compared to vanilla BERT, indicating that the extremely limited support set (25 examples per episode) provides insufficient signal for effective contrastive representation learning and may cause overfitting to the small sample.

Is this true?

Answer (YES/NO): YES